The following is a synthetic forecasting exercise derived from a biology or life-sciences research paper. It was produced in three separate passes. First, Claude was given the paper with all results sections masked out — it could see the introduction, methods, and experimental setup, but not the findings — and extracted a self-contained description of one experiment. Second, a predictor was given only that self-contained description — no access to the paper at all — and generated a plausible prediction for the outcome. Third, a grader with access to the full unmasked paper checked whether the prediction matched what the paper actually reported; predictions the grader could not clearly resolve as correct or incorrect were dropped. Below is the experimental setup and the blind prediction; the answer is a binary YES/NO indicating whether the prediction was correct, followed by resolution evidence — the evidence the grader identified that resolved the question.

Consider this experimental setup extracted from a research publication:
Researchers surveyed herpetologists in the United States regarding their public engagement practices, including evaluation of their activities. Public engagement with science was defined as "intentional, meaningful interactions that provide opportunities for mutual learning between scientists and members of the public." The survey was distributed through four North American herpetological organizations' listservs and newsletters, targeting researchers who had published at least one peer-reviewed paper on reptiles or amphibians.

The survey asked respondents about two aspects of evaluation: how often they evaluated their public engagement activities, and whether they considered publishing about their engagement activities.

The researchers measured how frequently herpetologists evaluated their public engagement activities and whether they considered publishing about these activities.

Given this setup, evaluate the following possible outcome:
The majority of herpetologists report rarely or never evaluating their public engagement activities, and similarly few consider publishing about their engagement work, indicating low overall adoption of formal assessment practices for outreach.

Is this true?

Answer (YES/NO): NO